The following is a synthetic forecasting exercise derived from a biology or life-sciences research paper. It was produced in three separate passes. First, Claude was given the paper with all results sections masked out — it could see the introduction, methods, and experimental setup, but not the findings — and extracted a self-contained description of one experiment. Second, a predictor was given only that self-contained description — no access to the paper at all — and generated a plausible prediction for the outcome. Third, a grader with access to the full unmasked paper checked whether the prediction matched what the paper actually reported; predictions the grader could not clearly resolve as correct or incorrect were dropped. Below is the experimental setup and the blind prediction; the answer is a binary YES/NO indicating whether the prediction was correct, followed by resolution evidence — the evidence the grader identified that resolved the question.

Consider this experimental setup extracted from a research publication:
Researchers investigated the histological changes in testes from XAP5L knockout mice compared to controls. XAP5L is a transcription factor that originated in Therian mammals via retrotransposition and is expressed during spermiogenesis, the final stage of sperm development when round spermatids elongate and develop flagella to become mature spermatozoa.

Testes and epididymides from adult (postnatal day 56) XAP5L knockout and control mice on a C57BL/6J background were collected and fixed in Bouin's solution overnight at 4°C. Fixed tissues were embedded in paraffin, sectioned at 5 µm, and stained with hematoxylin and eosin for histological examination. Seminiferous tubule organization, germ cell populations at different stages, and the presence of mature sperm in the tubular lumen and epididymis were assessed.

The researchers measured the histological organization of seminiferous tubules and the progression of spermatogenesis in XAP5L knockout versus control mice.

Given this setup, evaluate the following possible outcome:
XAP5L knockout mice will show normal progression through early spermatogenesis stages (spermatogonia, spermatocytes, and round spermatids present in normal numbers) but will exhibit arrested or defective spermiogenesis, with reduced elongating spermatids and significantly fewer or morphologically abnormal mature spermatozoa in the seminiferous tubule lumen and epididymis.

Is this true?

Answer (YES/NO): NO